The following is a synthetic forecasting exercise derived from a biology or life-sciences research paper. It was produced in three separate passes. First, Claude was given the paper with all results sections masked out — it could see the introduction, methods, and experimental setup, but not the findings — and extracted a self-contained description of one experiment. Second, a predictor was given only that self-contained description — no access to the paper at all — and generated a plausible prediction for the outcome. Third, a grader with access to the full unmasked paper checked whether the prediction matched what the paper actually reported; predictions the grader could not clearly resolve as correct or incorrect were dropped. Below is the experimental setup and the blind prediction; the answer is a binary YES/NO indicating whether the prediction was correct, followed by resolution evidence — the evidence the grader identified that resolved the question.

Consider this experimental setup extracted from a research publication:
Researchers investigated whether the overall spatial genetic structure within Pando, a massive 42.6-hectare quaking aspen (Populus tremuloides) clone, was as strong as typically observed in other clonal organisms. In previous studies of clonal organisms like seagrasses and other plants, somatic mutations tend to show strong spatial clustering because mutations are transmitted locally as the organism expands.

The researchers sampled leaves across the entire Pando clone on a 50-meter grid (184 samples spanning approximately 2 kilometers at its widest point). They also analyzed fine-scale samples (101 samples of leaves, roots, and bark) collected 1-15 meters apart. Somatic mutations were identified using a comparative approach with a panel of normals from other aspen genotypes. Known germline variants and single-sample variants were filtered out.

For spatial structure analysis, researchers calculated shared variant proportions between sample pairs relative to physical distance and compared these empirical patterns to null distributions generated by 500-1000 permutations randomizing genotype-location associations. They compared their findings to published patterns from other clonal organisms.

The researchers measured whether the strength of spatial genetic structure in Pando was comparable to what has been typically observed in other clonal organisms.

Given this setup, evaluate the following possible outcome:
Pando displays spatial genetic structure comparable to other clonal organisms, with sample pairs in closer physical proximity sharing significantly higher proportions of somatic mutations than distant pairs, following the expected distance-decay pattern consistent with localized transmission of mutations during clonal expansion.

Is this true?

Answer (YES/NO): NO